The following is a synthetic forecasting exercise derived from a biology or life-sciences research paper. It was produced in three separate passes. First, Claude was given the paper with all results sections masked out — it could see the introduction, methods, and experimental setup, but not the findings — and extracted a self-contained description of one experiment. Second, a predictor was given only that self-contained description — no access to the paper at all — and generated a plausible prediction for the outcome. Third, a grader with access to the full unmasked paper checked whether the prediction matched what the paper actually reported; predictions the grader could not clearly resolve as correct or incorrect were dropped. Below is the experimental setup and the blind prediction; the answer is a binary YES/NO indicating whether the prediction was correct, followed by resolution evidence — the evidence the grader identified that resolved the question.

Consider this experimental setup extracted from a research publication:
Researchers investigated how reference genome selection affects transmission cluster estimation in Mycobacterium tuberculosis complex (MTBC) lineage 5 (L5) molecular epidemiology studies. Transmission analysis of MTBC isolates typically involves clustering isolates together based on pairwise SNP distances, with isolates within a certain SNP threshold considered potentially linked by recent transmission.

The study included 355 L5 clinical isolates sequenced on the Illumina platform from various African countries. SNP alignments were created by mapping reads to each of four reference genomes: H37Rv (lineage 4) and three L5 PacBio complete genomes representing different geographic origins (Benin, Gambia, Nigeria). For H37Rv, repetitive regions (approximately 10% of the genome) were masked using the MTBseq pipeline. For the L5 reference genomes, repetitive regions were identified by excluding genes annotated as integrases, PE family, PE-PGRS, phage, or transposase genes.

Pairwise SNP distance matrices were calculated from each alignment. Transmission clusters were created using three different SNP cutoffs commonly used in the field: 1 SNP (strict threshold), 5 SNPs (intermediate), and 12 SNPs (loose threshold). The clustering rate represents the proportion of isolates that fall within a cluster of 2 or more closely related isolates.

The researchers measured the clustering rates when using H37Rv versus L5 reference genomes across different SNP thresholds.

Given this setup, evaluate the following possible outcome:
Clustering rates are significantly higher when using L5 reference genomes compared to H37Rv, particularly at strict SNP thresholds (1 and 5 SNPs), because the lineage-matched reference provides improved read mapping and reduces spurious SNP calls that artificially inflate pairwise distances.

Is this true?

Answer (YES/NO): NO